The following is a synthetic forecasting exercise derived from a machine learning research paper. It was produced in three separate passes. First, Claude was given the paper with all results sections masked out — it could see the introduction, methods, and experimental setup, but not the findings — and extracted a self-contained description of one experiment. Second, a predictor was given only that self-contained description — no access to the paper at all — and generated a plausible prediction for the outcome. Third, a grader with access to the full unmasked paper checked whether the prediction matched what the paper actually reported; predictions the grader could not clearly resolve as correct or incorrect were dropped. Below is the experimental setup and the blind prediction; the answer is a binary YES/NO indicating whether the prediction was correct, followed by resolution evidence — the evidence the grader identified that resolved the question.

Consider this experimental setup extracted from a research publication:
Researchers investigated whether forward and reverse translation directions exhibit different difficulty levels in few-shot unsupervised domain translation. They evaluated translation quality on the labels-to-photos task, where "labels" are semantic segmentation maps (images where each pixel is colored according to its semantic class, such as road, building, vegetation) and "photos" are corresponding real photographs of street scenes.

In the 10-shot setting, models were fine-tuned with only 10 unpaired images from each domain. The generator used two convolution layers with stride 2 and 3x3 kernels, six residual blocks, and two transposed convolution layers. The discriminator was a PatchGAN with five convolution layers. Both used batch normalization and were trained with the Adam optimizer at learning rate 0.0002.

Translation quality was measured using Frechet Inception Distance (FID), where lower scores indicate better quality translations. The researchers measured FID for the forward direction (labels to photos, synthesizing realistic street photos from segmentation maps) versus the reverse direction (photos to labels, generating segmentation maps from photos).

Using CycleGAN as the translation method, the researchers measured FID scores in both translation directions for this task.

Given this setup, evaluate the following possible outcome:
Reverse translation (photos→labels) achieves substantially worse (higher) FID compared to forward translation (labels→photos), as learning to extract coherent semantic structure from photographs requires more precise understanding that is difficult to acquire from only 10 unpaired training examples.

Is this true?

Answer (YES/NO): NO